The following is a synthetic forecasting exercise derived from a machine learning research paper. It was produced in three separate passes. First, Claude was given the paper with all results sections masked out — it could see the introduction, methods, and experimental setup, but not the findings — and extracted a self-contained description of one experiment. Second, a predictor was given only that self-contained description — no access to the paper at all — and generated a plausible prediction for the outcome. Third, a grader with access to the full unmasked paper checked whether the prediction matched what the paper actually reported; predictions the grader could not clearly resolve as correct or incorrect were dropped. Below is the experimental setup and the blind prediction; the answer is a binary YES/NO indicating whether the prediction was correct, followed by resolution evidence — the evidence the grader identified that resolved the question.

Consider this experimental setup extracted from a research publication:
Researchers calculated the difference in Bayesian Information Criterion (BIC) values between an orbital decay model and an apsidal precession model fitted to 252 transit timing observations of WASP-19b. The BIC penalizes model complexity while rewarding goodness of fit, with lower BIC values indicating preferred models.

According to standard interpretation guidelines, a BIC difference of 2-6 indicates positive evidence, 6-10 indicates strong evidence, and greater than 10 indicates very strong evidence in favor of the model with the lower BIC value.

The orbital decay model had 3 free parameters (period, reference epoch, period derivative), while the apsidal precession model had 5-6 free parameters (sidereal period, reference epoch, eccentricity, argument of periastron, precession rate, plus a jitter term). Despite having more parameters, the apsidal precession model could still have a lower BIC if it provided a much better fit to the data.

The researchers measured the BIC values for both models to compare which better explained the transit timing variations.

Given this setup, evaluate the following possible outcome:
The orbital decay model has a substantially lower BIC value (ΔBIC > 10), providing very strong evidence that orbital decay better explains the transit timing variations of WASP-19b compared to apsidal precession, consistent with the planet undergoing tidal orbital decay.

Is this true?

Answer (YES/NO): NO